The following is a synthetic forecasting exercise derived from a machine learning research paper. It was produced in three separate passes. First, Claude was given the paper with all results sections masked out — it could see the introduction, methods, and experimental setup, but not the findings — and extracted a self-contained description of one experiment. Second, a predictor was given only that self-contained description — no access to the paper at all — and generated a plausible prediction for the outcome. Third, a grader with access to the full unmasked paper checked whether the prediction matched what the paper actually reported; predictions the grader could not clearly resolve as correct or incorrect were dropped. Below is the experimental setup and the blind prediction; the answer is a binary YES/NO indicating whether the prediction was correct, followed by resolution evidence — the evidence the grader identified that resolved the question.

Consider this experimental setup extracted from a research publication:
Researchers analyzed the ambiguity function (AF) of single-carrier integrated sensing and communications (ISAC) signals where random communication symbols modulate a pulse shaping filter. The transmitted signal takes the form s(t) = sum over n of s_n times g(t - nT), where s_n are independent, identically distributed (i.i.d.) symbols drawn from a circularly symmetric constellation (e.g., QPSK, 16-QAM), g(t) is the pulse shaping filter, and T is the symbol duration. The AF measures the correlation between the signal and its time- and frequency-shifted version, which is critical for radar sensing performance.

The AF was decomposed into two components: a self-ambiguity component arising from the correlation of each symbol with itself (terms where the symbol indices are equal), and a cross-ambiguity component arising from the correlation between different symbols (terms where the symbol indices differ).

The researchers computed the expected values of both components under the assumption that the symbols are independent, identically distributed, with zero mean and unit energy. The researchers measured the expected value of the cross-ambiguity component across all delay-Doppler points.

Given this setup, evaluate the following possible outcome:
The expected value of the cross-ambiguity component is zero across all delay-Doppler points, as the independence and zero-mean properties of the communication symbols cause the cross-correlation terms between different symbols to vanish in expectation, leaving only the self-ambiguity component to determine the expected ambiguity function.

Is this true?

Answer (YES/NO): YES